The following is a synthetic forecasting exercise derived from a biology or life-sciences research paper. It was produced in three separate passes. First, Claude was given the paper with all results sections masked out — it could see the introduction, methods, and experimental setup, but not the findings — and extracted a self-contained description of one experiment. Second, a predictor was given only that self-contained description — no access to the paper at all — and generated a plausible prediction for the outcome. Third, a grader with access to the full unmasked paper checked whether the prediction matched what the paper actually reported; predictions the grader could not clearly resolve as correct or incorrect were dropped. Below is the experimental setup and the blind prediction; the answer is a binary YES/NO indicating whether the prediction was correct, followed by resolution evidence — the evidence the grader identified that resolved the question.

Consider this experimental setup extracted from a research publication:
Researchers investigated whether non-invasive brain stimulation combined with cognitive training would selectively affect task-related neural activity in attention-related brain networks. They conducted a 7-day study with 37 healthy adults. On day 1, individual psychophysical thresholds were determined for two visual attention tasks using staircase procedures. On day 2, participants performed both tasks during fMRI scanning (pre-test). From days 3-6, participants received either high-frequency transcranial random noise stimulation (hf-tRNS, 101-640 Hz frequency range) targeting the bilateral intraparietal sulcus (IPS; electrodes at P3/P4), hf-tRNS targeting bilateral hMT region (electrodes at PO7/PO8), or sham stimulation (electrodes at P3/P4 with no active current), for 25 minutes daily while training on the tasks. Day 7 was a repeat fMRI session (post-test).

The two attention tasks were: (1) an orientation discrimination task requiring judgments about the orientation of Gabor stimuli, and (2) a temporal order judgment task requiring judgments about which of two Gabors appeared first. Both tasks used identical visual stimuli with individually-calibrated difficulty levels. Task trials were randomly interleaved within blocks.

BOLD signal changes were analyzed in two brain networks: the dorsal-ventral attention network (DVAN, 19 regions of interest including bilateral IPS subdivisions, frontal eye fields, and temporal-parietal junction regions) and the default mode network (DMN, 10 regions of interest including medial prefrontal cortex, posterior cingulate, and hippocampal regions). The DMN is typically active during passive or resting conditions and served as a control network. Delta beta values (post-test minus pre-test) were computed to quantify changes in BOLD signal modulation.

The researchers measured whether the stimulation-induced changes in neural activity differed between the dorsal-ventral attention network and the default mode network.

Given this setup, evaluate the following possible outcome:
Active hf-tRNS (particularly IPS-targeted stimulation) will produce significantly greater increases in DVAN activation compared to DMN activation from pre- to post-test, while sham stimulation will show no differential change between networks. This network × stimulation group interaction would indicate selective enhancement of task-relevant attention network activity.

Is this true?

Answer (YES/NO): NO